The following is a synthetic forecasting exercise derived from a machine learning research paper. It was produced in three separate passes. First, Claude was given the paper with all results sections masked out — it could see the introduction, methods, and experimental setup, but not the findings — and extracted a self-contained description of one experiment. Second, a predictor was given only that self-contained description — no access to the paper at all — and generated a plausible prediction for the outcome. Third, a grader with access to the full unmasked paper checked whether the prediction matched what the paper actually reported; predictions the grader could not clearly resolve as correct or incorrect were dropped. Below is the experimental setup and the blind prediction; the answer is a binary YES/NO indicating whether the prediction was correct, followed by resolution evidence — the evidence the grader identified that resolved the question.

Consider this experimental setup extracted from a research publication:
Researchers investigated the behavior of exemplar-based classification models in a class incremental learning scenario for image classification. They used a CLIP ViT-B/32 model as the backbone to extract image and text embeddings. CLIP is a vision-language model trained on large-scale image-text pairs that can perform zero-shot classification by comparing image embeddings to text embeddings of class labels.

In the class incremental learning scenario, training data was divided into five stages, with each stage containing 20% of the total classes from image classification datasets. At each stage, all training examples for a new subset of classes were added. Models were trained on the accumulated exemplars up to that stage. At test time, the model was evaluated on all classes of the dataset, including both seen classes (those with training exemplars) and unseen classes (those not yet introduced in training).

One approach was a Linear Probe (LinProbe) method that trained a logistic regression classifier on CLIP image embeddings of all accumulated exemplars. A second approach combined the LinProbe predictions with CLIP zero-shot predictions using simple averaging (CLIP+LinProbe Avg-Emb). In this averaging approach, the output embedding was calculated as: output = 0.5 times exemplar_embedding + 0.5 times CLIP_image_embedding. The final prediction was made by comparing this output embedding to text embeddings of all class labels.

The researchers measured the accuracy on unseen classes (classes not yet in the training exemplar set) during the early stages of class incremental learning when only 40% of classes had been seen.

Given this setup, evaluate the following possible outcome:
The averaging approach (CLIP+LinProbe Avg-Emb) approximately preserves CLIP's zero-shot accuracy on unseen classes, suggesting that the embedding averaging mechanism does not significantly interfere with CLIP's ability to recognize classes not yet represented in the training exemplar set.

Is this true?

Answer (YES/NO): NO